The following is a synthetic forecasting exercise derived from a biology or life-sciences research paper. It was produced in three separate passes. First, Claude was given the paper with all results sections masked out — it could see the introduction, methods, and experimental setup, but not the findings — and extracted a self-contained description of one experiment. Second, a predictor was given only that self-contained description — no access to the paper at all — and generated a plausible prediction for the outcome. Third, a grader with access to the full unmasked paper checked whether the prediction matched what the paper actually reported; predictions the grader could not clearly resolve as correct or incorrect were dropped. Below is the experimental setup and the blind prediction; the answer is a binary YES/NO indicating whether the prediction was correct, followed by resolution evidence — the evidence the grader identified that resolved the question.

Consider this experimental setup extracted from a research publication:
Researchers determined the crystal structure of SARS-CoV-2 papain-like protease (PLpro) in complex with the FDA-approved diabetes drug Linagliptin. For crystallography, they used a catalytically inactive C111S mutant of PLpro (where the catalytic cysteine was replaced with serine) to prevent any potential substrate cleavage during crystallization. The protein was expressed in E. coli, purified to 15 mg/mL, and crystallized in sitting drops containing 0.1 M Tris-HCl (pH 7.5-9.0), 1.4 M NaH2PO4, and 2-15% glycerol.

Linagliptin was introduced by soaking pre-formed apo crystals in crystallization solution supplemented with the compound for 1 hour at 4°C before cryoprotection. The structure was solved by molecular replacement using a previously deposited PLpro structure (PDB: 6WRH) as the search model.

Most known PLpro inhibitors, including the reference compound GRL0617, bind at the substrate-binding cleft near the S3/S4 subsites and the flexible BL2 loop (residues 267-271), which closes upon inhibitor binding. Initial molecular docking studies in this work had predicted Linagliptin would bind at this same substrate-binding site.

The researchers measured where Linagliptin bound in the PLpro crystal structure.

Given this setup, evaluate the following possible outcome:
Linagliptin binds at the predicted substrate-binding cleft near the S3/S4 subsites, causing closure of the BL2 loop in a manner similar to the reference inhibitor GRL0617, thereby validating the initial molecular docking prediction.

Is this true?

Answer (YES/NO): NO